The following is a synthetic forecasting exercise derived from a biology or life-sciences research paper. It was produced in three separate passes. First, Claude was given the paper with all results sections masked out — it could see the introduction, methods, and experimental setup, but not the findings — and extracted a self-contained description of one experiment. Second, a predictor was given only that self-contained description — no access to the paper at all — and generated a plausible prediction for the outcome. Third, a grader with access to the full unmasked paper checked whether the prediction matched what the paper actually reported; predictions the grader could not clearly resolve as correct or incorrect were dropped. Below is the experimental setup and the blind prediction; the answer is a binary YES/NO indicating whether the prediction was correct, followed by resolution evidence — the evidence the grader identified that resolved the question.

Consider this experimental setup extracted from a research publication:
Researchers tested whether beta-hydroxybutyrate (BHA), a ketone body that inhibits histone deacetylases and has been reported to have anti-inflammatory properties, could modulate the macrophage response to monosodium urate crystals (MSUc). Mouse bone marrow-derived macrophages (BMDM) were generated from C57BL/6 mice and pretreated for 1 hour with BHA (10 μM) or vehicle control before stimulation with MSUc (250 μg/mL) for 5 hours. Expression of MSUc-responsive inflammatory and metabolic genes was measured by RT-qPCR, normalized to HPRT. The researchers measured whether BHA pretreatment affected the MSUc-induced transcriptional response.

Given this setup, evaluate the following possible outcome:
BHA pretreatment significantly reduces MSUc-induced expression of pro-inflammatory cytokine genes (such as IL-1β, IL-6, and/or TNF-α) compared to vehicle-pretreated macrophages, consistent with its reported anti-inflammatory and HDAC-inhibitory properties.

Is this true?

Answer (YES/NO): NO